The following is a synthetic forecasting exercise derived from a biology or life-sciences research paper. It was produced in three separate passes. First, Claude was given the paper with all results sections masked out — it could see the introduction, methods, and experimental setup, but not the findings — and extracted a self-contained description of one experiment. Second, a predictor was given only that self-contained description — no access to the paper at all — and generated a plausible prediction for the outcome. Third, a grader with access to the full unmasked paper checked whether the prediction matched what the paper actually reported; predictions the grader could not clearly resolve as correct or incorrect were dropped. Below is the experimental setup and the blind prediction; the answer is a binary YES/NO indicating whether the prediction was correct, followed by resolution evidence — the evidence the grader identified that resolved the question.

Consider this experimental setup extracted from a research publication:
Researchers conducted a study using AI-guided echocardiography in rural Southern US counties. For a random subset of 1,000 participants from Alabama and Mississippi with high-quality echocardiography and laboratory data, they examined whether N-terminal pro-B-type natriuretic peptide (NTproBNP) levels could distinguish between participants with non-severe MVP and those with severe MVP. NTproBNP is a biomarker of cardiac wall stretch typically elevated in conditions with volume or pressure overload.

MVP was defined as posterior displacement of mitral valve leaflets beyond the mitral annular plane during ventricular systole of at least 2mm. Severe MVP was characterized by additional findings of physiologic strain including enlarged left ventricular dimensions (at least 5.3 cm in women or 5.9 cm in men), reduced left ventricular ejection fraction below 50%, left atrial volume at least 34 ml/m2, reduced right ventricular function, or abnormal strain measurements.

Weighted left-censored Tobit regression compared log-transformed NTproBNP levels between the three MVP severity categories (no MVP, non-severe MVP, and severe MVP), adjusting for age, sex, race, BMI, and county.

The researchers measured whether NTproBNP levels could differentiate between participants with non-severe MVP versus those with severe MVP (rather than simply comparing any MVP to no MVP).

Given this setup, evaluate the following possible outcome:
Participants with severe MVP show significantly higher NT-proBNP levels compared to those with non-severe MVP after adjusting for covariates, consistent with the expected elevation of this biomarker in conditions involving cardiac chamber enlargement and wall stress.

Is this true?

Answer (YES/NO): YES